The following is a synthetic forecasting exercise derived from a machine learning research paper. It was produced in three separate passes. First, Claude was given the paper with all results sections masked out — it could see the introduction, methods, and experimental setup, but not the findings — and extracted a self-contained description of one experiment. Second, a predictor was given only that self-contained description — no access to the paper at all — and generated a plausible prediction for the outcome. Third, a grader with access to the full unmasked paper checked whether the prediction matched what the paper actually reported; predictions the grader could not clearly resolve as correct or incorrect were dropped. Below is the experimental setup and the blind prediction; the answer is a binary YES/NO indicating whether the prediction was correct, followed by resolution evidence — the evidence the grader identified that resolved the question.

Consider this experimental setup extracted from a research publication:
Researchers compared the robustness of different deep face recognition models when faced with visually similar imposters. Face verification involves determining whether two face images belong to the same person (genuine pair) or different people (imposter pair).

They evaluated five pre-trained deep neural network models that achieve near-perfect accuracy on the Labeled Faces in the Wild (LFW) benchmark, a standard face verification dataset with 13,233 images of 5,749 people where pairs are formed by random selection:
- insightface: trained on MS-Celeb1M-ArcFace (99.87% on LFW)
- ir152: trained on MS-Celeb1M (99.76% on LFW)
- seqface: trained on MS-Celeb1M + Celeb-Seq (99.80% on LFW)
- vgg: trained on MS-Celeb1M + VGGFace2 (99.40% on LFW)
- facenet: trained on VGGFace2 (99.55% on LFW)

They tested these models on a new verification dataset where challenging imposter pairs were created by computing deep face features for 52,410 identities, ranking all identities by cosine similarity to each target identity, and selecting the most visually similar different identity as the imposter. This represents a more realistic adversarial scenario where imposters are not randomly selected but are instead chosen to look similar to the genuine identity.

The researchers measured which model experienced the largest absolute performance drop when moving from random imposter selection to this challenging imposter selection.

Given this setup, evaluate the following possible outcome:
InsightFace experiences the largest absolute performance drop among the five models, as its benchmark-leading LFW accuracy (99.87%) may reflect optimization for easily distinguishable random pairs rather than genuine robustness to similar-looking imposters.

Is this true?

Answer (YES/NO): NO